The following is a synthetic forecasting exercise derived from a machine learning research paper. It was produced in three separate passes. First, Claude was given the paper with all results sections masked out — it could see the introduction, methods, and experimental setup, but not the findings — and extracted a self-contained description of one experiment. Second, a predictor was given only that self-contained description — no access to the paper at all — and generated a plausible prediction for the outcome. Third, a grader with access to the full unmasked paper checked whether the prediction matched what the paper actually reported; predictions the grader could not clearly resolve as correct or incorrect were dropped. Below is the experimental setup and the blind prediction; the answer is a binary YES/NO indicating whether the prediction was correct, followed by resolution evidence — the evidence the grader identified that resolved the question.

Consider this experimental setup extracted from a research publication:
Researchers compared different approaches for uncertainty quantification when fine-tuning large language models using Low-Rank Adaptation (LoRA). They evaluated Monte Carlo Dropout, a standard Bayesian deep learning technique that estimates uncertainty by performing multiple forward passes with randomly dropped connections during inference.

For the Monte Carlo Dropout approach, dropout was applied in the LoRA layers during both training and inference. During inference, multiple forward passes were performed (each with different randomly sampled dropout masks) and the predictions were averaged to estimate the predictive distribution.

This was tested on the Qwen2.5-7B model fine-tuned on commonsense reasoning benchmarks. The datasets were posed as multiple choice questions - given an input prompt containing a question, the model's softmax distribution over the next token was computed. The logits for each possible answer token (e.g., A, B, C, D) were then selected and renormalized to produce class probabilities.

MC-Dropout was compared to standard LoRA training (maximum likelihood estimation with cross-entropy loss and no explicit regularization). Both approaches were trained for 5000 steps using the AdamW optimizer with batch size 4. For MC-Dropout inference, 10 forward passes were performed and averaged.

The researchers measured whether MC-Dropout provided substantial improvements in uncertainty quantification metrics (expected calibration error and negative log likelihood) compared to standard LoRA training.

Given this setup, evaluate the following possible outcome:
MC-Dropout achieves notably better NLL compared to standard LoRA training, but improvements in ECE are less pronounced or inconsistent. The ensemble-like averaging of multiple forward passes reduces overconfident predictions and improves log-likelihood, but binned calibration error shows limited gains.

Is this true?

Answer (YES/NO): NO